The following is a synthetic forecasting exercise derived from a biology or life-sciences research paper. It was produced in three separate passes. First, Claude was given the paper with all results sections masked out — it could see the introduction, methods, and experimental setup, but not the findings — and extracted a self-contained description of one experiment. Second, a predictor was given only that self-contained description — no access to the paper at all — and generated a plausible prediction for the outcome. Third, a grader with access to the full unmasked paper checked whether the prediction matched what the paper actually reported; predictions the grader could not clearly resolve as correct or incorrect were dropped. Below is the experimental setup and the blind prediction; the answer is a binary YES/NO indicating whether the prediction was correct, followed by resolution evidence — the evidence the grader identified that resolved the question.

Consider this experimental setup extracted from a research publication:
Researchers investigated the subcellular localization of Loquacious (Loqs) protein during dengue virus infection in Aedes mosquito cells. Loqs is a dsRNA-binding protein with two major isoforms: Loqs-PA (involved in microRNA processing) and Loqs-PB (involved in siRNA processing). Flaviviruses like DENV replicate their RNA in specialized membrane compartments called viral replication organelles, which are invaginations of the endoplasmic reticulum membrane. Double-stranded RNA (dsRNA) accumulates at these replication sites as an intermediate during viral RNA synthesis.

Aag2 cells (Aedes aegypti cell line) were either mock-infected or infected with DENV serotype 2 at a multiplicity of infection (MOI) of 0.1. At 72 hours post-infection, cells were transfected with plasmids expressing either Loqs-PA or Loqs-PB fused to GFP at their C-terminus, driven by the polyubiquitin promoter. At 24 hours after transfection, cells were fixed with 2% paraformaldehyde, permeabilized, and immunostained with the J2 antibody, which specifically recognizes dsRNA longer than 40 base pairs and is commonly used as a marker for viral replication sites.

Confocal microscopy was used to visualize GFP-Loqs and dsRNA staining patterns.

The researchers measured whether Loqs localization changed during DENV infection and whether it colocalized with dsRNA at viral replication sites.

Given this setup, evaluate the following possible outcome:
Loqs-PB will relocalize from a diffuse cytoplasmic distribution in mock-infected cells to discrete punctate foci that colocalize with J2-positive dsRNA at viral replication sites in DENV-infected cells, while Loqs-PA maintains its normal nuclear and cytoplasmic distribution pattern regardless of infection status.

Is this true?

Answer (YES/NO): NO